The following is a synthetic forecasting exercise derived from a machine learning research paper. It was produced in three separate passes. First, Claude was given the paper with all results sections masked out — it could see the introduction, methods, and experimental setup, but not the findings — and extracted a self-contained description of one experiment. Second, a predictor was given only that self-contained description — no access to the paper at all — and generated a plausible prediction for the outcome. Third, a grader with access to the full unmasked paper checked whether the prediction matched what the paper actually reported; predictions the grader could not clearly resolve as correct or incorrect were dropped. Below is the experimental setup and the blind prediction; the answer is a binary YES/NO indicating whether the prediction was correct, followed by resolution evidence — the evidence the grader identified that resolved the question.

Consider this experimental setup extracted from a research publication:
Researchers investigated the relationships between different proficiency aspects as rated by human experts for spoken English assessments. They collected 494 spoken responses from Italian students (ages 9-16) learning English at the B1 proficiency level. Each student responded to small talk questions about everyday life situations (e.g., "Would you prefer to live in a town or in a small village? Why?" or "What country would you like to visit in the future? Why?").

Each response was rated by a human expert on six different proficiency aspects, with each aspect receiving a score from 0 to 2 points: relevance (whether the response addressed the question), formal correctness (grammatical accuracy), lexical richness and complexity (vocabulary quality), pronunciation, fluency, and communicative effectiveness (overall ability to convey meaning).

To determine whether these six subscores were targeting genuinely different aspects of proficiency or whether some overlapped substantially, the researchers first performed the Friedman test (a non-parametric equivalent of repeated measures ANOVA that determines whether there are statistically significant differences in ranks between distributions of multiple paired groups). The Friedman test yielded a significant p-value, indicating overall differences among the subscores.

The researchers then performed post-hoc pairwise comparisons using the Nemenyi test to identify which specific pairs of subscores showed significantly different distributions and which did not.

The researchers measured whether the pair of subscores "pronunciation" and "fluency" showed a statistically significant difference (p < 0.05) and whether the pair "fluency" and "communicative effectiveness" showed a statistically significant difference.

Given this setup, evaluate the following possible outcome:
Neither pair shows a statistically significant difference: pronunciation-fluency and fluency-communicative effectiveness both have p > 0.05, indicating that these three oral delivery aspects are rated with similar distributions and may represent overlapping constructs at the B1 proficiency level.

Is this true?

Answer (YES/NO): NO